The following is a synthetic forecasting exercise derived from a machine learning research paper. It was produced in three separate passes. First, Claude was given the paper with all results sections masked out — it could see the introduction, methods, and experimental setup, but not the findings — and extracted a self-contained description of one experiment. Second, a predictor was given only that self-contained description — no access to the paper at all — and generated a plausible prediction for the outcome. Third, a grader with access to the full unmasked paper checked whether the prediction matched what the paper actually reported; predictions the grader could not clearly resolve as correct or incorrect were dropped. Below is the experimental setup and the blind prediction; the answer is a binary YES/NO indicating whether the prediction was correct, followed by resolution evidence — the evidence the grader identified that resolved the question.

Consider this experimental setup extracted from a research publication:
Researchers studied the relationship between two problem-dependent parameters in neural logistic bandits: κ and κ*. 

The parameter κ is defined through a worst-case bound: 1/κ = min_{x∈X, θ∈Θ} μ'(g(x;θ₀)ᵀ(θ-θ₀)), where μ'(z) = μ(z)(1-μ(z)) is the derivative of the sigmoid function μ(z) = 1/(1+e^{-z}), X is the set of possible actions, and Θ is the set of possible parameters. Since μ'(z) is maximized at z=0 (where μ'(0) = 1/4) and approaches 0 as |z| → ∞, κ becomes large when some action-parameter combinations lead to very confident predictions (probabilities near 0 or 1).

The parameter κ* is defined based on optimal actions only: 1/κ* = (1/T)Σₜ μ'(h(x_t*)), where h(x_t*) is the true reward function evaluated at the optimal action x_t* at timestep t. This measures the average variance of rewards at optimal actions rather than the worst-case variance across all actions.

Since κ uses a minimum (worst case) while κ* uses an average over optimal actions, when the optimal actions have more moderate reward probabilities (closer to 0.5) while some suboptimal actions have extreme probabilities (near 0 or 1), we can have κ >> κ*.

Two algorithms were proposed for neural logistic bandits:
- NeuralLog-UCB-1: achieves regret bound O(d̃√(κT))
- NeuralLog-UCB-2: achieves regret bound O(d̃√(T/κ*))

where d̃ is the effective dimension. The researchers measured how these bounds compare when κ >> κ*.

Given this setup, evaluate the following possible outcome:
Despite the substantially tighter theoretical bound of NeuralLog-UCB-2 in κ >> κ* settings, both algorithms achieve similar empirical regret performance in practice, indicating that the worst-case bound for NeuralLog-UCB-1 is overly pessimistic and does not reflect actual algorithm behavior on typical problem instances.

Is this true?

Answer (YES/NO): NO